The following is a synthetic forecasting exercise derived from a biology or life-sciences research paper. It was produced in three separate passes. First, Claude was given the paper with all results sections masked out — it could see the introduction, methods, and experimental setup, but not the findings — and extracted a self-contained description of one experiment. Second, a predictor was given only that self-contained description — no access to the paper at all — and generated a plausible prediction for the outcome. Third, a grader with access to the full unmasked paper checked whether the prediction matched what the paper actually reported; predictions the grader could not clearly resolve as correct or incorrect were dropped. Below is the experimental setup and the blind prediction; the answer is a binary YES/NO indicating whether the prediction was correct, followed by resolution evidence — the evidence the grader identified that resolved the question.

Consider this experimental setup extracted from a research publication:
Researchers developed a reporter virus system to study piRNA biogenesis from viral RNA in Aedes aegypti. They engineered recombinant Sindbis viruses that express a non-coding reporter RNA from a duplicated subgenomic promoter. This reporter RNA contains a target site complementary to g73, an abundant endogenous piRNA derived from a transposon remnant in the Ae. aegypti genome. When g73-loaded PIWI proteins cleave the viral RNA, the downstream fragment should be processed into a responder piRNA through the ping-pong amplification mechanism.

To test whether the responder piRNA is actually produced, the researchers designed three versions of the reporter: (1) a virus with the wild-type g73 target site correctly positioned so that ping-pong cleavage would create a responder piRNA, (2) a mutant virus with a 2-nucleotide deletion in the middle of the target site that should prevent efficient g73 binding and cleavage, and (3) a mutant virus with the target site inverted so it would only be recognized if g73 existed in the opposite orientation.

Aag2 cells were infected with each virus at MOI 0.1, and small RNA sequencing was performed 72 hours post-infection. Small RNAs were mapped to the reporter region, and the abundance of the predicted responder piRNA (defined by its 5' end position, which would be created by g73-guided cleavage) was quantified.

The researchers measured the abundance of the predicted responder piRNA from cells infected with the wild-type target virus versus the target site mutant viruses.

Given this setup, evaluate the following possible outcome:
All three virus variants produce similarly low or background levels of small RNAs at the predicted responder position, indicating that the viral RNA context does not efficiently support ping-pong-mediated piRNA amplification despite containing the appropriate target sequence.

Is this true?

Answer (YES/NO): NO